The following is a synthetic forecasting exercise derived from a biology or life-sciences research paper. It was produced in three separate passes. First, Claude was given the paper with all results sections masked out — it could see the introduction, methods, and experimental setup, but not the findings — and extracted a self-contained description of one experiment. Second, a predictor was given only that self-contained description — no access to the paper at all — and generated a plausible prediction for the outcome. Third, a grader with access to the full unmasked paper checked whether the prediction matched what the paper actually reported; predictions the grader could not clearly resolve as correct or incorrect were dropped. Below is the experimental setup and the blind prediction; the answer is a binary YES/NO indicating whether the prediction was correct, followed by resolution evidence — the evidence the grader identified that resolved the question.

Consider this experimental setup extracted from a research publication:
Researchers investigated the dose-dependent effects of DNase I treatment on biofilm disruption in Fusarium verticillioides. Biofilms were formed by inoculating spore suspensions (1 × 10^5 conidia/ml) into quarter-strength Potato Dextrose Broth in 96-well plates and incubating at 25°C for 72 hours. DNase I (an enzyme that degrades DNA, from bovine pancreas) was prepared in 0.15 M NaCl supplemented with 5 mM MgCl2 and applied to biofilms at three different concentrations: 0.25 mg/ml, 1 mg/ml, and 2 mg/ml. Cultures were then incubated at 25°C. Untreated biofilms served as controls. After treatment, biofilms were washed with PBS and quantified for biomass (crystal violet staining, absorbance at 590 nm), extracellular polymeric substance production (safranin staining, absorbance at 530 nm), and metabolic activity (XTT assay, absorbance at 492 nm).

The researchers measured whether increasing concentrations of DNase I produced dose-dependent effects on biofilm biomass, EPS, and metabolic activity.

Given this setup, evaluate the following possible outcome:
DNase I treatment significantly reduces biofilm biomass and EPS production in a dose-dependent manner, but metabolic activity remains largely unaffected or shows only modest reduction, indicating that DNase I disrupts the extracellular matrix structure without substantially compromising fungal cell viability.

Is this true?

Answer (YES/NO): NO